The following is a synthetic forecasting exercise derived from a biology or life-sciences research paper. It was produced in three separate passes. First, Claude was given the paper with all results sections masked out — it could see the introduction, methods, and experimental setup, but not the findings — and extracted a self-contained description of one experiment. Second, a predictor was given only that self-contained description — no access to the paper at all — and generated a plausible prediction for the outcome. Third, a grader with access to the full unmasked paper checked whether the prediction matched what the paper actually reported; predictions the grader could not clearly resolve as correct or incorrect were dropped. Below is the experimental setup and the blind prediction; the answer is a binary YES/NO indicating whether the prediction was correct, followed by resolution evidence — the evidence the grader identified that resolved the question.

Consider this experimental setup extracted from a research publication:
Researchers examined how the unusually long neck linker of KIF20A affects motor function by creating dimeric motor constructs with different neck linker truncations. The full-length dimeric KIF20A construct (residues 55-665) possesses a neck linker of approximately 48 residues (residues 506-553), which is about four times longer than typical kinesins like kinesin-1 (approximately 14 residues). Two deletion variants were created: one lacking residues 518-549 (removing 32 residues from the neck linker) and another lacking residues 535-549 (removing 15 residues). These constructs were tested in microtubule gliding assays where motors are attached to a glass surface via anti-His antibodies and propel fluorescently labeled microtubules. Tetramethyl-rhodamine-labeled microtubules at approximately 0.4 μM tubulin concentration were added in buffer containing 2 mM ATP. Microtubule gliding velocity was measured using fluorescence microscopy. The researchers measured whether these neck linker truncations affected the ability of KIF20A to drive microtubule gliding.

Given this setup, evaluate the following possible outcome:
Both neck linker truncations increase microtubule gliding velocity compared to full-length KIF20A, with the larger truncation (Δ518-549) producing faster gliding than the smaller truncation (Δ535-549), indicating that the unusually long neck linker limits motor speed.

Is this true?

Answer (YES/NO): NO